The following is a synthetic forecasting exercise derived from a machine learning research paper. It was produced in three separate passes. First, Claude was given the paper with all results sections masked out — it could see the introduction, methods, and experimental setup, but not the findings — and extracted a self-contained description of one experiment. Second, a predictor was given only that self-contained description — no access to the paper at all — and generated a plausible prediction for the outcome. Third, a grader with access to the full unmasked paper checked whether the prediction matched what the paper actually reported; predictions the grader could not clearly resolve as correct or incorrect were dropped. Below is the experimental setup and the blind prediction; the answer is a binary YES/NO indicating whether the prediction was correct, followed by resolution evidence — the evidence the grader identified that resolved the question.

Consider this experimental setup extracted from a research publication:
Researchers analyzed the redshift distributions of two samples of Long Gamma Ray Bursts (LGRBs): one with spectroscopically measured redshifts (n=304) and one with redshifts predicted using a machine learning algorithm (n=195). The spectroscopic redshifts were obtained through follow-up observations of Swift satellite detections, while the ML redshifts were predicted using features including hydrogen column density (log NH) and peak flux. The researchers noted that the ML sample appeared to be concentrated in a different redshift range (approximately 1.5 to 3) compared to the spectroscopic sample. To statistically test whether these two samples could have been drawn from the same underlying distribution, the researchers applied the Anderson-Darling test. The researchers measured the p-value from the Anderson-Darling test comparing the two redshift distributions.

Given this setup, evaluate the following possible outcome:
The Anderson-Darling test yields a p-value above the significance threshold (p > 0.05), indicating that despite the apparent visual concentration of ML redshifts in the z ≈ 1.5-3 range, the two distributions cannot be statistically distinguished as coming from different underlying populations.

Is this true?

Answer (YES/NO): NO